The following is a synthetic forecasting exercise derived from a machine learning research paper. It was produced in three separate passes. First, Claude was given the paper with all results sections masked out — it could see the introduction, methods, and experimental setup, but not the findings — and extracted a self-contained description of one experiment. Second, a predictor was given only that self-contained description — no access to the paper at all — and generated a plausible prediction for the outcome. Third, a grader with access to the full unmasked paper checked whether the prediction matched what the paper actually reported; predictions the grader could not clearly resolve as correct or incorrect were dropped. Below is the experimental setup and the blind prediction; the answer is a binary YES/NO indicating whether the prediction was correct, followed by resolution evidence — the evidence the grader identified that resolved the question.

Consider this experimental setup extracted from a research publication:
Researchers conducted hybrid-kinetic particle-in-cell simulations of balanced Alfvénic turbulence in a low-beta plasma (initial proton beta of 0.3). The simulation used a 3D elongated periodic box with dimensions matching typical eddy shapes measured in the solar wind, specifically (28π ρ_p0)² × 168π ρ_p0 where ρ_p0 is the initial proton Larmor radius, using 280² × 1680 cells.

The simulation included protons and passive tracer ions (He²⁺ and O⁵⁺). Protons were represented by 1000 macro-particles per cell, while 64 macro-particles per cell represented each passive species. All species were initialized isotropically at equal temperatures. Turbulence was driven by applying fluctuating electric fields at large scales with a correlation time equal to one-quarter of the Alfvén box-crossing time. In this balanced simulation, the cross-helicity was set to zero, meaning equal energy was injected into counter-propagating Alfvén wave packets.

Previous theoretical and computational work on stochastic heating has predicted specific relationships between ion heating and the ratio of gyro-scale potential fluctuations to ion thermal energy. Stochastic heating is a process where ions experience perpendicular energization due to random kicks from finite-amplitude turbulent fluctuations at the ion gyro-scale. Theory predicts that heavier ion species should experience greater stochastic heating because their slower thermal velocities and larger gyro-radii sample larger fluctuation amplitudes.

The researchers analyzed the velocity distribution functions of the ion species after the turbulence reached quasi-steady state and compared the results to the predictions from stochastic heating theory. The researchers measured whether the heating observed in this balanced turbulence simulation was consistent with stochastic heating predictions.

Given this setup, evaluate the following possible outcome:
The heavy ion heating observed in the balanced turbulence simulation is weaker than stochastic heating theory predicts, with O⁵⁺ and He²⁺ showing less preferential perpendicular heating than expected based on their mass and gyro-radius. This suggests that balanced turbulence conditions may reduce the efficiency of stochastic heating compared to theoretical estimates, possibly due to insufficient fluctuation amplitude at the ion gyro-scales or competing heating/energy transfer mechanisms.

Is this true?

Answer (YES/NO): NO